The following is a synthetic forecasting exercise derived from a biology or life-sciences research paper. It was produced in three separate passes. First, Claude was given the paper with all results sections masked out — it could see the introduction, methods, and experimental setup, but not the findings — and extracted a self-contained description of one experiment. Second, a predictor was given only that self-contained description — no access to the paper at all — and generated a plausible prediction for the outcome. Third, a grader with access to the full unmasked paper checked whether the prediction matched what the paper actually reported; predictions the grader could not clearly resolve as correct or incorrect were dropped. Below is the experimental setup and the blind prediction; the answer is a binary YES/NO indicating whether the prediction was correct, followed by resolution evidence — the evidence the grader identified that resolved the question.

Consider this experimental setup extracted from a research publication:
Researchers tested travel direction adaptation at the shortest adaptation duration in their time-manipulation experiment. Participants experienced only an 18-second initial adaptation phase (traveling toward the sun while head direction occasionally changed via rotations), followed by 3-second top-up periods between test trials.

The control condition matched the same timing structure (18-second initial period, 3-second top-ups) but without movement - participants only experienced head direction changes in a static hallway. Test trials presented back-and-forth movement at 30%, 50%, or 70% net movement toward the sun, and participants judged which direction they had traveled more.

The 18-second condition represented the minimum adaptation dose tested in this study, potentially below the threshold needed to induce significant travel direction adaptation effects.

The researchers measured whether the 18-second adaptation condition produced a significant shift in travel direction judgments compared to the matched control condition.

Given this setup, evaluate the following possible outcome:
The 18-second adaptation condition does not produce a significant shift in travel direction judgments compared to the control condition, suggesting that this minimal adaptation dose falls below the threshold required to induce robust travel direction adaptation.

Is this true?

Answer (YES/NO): YES